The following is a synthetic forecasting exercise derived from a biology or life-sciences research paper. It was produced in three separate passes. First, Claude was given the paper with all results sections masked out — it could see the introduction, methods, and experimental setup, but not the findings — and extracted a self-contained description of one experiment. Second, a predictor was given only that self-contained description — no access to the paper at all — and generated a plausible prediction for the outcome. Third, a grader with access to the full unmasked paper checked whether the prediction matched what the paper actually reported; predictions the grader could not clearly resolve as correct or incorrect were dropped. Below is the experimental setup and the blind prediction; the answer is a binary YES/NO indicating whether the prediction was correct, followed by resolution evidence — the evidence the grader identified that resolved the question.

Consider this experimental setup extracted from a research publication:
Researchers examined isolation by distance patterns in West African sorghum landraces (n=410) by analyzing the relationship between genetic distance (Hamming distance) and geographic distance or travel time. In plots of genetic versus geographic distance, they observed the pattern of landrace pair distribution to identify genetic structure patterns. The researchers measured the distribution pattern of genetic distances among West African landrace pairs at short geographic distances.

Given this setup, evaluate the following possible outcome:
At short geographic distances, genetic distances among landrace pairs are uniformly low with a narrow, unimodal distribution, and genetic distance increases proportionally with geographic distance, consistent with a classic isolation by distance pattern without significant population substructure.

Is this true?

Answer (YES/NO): NO